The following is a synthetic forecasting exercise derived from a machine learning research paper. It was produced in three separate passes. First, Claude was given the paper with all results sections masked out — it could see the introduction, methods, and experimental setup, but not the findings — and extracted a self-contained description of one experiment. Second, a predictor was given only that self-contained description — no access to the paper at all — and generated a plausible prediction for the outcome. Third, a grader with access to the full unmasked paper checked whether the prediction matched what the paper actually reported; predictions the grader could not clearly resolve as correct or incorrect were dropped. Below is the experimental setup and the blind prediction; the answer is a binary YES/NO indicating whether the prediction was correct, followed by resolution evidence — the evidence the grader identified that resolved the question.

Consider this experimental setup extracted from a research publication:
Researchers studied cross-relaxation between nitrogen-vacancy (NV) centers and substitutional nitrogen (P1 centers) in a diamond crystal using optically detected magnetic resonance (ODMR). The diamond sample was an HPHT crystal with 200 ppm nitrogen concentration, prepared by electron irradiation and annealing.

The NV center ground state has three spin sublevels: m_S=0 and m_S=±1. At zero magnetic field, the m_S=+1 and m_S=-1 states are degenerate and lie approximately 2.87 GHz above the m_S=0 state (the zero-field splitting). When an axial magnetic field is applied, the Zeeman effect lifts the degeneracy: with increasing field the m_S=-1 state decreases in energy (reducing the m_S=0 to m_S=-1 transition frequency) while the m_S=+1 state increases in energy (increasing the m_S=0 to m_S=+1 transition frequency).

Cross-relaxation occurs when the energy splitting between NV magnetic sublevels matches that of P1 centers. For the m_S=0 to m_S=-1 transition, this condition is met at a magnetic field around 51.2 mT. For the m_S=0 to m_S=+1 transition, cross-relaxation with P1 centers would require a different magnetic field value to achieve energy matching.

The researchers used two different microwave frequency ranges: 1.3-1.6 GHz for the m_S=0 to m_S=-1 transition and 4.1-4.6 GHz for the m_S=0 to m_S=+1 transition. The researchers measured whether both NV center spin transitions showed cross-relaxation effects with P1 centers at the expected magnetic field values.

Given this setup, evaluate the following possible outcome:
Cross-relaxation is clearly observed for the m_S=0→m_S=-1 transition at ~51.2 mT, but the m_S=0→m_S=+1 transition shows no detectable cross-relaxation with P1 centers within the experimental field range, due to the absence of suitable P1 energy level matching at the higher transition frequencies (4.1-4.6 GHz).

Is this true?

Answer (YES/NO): NO